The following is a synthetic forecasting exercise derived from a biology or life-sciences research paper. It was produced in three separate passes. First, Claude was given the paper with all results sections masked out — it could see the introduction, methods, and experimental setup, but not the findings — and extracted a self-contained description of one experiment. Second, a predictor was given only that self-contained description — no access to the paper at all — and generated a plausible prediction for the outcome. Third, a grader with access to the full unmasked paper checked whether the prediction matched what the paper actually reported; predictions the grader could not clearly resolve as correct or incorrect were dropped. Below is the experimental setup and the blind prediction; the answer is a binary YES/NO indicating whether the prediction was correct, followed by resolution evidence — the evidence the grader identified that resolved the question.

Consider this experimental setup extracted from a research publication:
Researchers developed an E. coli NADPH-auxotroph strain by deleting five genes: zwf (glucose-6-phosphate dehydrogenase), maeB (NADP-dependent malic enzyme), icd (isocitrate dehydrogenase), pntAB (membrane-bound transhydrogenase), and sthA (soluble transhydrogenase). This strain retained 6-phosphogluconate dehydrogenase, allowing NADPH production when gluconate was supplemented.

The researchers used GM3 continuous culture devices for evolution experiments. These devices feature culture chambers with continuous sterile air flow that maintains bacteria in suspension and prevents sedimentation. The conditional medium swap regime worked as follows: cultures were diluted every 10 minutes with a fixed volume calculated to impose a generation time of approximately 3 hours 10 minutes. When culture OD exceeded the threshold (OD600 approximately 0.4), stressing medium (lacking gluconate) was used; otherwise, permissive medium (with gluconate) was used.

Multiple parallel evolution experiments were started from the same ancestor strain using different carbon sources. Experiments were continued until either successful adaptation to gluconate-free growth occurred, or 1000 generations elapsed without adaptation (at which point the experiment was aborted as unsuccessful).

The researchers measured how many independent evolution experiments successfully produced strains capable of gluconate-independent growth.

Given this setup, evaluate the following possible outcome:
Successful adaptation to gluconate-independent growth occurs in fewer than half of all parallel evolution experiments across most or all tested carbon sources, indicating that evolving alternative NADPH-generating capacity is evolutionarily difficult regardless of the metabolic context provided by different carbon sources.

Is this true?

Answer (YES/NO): NO